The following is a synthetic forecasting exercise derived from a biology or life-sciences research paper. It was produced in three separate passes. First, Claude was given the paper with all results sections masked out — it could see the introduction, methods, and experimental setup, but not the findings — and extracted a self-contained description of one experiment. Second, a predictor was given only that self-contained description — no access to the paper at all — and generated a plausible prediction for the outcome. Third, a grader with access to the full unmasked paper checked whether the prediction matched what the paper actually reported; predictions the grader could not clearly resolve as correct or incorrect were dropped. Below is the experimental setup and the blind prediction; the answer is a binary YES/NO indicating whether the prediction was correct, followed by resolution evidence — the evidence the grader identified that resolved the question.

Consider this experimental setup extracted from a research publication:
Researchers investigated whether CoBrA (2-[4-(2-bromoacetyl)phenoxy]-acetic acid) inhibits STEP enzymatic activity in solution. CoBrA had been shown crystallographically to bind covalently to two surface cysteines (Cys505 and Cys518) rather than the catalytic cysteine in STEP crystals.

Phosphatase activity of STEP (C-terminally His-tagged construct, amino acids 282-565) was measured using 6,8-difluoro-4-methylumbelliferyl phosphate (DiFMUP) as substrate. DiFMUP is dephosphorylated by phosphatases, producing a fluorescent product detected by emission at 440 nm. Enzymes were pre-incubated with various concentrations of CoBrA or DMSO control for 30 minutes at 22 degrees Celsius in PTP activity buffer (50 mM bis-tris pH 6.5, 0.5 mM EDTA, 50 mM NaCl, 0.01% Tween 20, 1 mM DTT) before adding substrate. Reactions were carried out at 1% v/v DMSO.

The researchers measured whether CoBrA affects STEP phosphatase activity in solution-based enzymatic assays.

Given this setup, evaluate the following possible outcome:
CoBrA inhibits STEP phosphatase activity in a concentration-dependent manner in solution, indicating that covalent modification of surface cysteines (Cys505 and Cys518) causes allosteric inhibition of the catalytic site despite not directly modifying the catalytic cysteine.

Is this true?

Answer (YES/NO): NO